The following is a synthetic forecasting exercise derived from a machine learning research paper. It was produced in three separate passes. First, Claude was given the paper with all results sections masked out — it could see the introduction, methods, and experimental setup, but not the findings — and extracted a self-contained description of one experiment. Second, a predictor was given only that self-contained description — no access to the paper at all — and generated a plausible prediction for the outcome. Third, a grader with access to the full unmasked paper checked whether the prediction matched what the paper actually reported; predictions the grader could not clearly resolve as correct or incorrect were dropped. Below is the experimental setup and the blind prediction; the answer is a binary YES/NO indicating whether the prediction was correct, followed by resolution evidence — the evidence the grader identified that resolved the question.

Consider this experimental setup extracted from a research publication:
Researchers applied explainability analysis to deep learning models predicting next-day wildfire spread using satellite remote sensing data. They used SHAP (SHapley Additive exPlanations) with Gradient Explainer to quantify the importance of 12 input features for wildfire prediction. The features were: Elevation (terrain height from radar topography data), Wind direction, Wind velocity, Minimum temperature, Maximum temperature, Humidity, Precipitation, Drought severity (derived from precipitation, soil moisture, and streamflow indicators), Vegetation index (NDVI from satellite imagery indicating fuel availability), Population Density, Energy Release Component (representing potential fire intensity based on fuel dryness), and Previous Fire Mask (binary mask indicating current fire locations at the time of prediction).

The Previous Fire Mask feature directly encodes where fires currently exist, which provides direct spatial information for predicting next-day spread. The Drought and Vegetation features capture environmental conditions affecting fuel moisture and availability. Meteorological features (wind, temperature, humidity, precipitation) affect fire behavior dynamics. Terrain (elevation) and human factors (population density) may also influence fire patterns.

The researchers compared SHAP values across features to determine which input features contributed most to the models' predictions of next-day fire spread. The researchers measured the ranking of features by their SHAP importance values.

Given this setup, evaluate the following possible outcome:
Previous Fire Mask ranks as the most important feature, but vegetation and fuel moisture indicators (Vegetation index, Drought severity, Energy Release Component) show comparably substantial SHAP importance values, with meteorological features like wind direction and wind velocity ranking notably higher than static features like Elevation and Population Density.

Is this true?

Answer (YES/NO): NO